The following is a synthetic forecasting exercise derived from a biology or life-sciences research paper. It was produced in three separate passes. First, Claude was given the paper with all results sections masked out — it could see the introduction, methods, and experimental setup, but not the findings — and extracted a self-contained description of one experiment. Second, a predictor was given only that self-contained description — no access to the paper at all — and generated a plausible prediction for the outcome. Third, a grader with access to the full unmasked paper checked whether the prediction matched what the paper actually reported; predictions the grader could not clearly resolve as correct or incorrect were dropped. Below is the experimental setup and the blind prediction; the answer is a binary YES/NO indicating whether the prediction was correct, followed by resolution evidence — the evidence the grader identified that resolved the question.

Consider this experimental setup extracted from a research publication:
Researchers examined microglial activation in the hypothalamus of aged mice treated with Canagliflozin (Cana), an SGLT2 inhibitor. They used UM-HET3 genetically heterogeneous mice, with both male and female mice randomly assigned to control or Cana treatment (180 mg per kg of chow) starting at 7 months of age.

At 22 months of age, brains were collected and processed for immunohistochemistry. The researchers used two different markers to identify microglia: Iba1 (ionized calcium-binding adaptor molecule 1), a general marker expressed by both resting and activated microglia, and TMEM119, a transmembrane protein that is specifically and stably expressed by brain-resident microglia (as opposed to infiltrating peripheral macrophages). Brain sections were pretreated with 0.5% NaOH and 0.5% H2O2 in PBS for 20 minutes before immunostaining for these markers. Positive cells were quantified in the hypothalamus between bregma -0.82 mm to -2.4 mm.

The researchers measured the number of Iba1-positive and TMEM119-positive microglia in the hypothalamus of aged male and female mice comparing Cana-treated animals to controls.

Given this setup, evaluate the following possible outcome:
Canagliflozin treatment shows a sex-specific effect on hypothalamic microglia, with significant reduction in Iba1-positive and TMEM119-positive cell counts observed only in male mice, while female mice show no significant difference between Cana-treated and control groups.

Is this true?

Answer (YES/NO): NO